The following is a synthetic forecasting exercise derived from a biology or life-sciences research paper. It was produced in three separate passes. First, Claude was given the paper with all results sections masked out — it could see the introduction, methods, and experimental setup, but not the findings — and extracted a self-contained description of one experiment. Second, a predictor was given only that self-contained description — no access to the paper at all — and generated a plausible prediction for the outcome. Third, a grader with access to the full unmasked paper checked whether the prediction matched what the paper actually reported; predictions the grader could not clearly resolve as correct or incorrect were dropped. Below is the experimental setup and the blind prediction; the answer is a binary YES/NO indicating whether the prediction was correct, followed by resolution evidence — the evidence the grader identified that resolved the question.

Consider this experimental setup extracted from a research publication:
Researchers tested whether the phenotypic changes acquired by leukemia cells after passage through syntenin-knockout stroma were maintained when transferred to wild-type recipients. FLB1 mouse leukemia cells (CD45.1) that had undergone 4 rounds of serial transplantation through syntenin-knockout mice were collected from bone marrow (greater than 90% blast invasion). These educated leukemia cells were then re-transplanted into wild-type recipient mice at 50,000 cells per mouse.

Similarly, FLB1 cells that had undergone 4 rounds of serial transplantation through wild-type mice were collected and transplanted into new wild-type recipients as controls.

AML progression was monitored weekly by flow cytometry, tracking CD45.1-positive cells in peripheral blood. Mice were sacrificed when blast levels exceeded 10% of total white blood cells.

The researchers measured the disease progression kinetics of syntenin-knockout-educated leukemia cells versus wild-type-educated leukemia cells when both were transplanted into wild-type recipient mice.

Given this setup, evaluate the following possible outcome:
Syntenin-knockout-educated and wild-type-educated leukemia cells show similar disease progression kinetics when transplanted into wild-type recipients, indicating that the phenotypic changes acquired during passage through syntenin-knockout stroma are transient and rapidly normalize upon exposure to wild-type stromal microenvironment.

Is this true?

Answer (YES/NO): NO